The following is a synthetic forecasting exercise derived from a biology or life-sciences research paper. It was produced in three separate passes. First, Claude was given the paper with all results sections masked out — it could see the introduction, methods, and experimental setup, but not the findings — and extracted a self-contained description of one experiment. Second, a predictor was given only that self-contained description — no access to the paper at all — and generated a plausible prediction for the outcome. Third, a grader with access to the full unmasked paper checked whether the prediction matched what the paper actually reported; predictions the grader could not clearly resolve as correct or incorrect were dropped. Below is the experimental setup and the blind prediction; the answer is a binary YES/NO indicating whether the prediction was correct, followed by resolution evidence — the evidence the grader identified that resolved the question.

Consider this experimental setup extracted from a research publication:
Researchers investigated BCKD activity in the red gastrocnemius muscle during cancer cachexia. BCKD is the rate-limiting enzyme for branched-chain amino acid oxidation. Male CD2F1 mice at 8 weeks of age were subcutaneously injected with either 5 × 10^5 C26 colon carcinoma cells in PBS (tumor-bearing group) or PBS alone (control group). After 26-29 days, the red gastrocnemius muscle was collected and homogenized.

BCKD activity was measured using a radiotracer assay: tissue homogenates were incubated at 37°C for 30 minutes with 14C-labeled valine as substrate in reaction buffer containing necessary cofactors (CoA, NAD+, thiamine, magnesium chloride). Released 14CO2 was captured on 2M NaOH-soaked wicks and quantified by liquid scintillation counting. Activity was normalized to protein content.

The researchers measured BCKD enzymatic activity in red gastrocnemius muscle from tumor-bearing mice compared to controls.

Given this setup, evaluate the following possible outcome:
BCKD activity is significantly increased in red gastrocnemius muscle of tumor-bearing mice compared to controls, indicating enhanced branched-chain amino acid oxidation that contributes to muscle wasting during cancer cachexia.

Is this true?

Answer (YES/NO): NO